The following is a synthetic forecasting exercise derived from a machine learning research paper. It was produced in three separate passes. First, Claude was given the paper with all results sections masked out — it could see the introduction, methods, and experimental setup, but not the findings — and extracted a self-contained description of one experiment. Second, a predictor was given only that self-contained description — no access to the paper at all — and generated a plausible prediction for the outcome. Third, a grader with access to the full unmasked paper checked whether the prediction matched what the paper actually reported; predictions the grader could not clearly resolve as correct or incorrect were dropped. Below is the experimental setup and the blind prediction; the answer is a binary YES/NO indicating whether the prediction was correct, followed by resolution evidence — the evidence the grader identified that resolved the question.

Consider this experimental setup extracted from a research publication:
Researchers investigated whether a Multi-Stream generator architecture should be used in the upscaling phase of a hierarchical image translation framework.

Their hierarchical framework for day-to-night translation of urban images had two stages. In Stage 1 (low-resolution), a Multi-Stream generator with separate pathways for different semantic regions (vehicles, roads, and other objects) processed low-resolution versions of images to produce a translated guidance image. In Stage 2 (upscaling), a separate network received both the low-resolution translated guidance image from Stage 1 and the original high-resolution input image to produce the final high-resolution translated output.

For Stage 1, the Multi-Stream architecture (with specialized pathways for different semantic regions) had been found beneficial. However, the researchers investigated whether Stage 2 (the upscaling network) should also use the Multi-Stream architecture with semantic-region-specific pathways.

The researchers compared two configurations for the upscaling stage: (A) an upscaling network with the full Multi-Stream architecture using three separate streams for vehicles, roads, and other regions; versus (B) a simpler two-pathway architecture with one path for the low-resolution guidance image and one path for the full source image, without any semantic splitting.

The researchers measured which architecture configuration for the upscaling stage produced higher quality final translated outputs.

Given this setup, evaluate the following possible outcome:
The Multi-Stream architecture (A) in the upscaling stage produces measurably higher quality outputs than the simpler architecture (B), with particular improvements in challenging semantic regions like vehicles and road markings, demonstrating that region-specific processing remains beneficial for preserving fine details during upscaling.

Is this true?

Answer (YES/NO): NO